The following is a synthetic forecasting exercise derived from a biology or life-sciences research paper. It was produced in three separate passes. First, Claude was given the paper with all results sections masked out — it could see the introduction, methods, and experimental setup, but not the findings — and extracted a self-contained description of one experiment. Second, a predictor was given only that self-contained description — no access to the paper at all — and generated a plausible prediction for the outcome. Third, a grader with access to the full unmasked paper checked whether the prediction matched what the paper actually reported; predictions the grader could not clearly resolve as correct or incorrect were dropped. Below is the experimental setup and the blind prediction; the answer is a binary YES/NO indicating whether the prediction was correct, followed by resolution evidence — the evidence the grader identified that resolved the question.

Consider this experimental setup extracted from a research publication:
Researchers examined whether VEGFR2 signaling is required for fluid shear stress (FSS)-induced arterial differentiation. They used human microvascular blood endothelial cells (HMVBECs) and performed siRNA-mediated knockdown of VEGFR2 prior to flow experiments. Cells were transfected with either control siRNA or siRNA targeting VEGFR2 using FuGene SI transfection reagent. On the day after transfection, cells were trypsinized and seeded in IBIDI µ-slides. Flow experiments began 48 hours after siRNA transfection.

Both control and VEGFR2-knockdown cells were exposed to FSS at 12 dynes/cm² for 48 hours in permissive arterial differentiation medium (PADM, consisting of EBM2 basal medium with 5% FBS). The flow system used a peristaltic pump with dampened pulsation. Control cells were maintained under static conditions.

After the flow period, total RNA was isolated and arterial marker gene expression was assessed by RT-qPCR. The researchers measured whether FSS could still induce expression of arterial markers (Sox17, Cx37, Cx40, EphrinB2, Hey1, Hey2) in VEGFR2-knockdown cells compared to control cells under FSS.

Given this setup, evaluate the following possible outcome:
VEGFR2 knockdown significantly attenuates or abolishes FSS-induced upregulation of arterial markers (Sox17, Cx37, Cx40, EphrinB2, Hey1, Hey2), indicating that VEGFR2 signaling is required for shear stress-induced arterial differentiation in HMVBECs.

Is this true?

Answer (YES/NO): NO